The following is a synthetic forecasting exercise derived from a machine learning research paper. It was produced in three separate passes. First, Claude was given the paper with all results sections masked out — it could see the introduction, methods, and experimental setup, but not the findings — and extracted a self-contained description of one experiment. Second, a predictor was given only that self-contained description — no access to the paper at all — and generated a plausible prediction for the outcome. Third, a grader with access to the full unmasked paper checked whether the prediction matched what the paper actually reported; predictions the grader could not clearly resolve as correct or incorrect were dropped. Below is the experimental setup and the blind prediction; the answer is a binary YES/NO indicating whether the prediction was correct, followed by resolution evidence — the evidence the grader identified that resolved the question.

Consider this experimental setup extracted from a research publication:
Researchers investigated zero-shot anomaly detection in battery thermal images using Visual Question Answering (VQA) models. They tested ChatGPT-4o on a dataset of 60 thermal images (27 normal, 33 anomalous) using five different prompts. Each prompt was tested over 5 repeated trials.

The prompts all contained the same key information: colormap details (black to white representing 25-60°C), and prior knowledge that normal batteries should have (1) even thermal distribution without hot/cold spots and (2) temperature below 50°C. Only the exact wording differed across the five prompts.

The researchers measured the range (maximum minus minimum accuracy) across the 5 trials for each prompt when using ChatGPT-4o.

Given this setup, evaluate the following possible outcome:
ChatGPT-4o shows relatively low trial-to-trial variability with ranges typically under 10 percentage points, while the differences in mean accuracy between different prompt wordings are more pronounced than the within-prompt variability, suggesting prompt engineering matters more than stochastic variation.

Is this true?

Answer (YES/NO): YES